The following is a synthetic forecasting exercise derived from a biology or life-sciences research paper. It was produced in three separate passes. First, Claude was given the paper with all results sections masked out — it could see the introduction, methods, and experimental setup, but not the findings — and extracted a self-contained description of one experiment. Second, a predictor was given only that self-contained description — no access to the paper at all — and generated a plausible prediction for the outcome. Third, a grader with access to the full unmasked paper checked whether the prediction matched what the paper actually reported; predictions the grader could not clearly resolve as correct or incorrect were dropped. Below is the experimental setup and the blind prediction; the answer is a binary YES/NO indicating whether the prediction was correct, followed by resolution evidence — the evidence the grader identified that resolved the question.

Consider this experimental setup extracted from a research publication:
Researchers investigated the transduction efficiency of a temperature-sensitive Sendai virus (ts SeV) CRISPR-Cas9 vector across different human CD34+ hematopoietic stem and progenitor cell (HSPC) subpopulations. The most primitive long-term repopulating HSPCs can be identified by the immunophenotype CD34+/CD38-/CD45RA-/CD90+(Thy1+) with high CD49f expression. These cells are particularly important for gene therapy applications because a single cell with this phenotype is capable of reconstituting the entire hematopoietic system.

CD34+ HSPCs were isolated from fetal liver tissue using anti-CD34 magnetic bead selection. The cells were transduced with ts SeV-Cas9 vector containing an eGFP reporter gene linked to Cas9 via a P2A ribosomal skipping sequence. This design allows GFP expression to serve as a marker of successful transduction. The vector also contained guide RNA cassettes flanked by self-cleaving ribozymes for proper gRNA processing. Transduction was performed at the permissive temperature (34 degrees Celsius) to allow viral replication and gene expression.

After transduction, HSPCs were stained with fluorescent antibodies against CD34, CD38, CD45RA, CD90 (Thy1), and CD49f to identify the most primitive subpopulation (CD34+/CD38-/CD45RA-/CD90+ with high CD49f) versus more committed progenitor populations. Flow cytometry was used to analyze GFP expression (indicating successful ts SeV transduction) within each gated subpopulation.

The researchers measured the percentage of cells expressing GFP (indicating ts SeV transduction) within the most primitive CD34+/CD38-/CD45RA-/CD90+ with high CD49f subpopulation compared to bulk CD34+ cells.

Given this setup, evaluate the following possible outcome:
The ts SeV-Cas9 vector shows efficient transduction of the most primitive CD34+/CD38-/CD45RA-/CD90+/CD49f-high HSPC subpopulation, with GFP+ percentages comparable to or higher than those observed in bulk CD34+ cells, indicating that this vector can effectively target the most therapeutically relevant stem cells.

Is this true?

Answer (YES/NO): YES